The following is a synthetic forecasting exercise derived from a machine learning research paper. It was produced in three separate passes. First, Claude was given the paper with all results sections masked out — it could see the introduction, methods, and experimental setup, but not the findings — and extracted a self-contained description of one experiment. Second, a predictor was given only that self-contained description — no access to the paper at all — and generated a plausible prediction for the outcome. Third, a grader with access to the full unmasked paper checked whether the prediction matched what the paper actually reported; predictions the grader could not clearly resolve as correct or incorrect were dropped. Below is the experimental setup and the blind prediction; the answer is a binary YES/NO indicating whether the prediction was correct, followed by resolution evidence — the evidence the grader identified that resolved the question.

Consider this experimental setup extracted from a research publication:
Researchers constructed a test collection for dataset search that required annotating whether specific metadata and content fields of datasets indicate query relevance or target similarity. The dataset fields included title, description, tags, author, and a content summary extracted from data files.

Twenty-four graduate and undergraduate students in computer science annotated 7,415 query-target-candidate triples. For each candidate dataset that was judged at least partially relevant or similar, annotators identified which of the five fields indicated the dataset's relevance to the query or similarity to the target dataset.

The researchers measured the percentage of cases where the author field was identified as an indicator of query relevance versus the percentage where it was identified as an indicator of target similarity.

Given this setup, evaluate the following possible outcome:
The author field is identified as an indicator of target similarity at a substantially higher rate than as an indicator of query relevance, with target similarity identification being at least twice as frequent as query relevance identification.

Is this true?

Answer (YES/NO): YES